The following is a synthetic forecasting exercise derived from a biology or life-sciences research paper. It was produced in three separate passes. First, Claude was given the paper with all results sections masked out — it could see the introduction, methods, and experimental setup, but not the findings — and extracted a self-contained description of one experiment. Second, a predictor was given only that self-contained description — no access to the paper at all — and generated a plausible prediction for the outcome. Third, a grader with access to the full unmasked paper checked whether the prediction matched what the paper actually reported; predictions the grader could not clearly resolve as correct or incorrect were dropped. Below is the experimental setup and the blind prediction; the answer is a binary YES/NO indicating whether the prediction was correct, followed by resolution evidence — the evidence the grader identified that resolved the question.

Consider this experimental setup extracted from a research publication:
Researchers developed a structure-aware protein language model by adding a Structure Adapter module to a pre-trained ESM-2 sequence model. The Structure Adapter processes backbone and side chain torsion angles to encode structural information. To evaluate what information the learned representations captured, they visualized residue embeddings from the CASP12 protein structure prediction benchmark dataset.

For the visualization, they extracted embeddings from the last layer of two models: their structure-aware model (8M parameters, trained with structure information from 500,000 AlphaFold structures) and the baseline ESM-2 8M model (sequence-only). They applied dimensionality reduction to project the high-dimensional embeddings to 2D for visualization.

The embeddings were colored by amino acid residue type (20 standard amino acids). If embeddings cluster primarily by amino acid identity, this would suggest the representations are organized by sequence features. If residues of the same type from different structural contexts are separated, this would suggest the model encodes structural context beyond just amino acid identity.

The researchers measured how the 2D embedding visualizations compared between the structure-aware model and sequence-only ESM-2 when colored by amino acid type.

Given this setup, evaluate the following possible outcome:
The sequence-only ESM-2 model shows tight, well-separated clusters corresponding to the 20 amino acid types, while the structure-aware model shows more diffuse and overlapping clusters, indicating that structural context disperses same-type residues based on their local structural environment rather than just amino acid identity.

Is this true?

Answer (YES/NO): NO